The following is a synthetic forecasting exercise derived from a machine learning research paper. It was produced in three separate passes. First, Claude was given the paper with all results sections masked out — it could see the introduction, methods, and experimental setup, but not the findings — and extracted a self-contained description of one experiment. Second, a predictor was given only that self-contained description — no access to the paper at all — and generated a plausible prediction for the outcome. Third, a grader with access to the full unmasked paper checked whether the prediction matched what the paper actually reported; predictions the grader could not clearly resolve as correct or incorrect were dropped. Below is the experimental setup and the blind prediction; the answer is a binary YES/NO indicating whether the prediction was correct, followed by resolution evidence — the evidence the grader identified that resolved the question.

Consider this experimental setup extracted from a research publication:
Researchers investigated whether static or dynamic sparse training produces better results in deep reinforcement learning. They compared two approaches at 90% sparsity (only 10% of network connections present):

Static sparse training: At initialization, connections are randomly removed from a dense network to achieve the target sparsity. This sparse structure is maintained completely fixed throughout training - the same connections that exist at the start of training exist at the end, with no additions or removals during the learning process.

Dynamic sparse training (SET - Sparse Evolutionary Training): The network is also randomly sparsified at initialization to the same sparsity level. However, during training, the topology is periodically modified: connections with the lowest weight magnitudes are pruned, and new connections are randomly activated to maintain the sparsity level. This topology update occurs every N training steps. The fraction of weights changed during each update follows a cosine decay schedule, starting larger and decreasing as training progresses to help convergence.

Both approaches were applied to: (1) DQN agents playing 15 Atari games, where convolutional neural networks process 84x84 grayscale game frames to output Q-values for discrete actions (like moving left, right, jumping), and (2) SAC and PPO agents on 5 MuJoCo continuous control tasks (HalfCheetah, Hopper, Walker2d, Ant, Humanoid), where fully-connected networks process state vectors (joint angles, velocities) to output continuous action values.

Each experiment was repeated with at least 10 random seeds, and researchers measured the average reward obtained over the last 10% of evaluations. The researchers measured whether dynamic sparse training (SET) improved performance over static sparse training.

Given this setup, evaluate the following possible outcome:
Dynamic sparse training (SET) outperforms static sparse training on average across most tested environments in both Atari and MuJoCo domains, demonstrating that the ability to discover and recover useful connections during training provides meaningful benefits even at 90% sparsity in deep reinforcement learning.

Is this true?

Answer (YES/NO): YES